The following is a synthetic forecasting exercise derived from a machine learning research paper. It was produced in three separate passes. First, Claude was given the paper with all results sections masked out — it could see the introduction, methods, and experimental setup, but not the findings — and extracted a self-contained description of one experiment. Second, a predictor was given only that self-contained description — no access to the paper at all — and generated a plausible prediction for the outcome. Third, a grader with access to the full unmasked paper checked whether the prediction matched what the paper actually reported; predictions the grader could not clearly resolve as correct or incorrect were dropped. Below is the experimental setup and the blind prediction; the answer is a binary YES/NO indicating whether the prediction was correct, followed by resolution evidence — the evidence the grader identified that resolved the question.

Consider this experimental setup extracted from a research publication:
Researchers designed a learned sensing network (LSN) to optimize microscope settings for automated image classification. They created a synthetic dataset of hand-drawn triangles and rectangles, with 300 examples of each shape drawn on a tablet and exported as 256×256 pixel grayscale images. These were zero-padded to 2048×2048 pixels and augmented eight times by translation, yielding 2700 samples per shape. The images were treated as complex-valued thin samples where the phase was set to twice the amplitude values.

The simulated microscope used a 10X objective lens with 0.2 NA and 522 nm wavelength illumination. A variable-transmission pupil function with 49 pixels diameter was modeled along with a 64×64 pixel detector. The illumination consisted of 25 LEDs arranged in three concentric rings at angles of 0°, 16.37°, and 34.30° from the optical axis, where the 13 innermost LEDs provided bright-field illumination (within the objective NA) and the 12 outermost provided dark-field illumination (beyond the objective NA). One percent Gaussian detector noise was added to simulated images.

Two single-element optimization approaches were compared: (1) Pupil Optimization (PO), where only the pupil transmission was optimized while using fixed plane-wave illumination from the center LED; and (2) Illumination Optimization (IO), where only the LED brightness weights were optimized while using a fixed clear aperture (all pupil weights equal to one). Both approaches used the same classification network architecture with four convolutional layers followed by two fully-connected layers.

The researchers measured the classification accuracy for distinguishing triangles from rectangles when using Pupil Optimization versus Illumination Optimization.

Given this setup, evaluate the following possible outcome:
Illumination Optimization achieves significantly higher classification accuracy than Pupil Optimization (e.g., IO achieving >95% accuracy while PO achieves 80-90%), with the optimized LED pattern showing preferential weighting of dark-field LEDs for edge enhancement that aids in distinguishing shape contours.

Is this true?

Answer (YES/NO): NO